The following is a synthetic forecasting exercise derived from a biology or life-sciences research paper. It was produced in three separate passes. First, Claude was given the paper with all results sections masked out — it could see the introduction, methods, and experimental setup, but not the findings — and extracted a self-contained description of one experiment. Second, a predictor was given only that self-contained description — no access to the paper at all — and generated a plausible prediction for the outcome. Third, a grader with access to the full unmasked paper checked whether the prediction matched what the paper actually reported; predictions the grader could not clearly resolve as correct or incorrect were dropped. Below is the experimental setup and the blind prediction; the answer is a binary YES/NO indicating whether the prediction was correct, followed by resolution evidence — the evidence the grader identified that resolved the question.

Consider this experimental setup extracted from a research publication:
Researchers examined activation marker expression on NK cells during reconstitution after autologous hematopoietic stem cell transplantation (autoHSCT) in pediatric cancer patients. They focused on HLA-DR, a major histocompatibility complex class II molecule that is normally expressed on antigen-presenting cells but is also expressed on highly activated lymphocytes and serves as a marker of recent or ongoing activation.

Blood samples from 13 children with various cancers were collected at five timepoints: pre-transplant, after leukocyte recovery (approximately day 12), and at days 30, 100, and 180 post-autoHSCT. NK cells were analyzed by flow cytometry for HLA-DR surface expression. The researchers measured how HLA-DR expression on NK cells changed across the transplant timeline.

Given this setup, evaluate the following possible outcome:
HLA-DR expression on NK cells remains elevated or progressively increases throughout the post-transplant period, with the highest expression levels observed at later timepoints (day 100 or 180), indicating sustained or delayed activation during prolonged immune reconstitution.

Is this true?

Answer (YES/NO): NO